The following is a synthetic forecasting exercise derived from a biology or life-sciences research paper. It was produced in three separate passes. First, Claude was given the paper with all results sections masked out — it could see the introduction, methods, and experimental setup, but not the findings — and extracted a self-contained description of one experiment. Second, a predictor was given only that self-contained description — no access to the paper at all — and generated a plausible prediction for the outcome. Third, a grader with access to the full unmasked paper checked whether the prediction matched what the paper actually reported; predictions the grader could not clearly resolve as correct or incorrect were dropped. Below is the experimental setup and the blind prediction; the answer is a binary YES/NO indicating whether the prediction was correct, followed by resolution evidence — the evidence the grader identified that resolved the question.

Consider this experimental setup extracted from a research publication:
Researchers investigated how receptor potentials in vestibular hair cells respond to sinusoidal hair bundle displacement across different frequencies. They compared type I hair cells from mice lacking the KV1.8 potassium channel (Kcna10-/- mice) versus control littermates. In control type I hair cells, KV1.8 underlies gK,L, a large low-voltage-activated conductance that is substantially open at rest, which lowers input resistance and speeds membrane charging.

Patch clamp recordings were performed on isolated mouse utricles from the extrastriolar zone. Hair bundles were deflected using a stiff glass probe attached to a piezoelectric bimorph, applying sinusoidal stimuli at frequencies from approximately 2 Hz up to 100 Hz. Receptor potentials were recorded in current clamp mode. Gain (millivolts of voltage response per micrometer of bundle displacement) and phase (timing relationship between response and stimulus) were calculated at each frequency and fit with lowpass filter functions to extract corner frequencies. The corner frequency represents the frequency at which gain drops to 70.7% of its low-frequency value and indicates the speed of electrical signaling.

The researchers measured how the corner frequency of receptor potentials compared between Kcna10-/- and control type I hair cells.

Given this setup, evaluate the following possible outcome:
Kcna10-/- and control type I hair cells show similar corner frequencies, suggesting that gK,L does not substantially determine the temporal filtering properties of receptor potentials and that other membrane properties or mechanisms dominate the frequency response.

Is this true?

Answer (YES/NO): NO